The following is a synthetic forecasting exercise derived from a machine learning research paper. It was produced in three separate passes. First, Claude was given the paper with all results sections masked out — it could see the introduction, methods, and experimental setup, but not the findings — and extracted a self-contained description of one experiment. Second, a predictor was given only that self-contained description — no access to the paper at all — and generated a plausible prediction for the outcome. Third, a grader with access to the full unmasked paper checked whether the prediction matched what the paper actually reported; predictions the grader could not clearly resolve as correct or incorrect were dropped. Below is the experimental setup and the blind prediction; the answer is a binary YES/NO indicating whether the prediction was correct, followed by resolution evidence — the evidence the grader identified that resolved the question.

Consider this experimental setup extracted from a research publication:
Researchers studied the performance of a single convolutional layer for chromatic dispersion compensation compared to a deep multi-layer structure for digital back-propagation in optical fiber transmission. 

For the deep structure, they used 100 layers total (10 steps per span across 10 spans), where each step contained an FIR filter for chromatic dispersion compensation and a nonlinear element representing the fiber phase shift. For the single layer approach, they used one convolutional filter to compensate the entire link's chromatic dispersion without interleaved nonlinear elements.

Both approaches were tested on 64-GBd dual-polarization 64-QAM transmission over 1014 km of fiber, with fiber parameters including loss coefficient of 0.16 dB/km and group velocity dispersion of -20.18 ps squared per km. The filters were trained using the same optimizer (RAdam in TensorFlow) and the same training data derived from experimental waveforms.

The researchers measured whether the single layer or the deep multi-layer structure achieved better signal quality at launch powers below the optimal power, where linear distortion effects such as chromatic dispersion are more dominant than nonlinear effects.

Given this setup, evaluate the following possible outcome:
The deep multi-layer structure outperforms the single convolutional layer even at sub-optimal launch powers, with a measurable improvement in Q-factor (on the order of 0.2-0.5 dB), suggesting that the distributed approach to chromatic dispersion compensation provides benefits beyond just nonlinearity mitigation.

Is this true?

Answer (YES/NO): NO